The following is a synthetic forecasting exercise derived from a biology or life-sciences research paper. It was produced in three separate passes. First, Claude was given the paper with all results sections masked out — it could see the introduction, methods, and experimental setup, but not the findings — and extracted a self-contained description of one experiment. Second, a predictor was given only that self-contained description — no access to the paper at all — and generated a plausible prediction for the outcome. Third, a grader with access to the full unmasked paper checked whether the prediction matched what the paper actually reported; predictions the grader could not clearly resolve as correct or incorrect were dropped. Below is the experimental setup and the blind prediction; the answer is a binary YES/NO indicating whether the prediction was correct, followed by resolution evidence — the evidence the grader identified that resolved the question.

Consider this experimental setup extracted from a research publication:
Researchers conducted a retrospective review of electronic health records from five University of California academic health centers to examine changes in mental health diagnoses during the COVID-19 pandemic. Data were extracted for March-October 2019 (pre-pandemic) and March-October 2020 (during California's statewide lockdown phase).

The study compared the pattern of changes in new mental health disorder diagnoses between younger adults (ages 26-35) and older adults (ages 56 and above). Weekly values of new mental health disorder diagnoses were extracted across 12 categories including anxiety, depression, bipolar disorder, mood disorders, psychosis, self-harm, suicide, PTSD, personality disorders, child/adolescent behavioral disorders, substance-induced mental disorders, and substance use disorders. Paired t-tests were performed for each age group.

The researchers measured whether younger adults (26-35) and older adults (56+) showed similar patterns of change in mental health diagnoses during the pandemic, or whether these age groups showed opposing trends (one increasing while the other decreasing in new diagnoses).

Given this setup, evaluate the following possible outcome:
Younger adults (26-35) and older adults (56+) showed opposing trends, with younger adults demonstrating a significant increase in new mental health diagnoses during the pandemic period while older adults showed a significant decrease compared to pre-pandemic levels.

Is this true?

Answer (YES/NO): YES